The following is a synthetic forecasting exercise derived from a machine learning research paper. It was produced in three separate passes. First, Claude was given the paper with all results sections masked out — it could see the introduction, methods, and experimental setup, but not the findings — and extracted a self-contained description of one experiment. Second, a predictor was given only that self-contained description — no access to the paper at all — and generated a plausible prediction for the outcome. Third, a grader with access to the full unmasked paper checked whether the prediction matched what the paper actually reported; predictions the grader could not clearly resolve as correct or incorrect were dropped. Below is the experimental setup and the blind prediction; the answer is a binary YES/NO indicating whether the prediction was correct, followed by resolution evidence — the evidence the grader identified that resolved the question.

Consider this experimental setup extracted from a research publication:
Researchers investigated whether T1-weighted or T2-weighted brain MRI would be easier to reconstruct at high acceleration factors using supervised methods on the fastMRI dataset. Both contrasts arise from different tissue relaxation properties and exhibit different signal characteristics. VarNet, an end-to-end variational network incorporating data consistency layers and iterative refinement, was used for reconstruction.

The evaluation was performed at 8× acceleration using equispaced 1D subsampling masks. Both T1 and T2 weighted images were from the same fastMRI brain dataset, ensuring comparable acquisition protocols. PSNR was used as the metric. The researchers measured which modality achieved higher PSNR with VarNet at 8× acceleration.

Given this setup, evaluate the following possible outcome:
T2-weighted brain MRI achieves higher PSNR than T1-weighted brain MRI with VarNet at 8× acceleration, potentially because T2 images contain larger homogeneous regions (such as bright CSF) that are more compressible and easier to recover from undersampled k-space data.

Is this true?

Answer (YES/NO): NO